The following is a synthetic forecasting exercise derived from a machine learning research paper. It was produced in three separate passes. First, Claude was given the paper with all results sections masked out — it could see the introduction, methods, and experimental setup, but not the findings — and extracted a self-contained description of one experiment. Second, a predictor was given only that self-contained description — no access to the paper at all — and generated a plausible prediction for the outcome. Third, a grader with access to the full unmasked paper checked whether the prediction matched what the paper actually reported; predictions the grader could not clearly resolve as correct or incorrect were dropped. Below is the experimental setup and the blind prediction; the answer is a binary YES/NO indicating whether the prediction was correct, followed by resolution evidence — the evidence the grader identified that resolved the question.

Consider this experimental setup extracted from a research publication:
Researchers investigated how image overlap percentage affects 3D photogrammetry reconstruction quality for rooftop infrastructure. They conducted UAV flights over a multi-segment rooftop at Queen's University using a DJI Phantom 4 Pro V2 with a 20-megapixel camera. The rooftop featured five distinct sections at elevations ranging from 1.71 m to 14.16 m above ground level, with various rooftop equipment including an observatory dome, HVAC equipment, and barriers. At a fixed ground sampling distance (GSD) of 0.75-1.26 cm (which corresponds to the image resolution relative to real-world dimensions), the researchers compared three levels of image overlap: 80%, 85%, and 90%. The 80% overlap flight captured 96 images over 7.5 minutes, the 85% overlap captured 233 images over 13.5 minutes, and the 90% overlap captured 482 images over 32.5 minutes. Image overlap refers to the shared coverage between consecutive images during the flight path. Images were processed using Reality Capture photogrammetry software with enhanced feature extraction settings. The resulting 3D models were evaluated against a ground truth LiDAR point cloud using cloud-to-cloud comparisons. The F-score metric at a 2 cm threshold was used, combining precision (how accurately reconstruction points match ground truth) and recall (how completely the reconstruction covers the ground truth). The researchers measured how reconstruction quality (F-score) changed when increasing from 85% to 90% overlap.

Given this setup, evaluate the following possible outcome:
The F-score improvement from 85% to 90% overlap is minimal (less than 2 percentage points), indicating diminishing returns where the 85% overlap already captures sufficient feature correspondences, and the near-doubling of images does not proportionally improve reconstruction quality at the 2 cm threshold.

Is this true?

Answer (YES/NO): NO